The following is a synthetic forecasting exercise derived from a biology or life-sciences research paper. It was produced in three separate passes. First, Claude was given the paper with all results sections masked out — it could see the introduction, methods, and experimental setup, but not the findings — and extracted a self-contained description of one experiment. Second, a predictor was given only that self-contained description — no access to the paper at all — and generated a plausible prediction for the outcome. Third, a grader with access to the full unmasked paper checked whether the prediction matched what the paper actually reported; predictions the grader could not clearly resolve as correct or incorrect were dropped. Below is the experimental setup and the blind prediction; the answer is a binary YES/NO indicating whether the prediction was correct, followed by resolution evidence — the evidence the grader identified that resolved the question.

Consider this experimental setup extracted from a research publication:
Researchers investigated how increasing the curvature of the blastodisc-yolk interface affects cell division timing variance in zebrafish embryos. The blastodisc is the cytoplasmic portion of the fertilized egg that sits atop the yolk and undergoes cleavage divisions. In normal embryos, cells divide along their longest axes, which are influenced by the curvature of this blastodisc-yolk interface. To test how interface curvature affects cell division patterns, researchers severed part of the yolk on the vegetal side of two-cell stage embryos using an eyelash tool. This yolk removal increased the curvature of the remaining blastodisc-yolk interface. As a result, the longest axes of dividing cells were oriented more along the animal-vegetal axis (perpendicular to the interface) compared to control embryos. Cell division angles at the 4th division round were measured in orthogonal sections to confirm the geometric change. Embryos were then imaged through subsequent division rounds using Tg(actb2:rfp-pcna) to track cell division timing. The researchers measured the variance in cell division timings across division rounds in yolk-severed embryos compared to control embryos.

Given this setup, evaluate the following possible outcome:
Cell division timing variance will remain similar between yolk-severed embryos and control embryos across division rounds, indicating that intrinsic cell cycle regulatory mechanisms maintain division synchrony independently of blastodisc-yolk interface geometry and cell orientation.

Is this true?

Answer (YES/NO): NO